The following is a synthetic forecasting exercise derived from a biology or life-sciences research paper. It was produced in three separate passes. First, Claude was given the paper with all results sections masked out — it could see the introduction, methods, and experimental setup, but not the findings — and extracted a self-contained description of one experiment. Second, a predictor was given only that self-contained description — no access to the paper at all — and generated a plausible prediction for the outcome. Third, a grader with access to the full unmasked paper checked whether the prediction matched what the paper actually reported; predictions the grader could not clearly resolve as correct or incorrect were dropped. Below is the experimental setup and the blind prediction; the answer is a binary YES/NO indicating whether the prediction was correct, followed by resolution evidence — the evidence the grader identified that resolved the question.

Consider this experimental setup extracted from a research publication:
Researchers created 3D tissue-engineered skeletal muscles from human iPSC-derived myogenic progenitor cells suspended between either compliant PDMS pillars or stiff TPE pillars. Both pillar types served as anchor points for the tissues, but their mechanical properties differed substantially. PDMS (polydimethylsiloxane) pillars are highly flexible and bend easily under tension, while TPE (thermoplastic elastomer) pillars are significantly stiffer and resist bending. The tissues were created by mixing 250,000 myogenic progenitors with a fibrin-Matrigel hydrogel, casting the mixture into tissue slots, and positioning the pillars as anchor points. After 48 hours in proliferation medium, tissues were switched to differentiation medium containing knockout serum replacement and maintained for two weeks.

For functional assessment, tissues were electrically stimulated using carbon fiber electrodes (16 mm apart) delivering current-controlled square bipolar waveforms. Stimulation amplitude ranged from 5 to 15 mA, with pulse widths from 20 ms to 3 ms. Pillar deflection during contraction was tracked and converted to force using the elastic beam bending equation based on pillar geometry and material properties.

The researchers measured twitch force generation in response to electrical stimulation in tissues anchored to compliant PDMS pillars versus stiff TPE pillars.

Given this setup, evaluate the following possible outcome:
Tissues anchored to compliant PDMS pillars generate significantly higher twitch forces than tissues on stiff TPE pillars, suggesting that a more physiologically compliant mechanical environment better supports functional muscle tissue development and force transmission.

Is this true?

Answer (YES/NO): NO